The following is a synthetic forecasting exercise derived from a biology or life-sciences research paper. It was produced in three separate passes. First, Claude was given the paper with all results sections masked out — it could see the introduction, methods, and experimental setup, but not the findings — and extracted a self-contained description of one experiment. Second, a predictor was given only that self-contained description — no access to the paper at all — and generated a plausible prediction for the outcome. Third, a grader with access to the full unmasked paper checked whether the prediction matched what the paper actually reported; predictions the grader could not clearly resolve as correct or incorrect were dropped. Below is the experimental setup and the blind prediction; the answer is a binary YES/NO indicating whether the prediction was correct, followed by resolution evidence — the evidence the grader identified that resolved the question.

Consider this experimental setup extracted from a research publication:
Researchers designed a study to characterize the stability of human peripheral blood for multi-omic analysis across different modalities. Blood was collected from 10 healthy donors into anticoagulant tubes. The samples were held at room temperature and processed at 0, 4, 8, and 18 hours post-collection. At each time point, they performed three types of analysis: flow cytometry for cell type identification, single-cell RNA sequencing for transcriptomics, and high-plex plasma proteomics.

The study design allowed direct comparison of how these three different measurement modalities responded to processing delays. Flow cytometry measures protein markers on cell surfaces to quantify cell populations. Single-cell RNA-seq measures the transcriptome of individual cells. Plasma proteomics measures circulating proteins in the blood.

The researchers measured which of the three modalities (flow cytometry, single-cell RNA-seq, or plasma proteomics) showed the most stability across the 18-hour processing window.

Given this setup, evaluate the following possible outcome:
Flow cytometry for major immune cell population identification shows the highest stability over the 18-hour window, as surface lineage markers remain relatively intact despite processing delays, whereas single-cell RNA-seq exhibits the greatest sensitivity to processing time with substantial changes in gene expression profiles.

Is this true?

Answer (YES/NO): NO